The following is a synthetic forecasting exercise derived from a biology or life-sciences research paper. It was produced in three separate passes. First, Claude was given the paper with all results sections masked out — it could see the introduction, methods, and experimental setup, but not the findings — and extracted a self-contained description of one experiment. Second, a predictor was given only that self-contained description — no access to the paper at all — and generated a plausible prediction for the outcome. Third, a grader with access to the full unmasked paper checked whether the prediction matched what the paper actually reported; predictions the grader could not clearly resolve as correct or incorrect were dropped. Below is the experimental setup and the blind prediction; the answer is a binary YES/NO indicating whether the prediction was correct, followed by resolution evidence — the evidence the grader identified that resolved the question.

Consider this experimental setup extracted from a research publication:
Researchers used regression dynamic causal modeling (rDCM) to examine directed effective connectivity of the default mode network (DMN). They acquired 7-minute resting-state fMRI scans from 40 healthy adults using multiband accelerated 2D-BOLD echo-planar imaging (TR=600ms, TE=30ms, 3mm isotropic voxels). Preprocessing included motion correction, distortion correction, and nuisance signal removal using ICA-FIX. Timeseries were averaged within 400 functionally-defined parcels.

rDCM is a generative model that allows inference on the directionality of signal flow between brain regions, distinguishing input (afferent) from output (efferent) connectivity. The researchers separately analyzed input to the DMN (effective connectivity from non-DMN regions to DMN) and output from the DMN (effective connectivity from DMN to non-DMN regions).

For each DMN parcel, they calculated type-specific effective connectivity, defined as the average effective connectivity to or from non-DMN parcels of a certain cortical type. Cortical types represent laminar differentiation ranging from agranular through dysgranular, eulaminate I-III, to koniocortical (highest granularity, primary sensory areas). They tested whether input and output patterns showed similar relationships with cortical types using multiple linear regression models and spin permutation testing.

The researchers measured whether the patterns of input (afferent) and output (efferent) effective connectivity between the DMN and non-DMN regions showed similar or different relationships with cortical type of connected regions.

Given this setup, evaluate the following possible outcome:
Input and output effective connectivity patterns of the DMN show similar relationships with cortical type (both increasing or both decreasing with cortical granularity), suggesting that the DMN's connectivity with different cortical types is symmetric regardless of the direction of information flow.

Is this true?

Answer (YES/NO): NO